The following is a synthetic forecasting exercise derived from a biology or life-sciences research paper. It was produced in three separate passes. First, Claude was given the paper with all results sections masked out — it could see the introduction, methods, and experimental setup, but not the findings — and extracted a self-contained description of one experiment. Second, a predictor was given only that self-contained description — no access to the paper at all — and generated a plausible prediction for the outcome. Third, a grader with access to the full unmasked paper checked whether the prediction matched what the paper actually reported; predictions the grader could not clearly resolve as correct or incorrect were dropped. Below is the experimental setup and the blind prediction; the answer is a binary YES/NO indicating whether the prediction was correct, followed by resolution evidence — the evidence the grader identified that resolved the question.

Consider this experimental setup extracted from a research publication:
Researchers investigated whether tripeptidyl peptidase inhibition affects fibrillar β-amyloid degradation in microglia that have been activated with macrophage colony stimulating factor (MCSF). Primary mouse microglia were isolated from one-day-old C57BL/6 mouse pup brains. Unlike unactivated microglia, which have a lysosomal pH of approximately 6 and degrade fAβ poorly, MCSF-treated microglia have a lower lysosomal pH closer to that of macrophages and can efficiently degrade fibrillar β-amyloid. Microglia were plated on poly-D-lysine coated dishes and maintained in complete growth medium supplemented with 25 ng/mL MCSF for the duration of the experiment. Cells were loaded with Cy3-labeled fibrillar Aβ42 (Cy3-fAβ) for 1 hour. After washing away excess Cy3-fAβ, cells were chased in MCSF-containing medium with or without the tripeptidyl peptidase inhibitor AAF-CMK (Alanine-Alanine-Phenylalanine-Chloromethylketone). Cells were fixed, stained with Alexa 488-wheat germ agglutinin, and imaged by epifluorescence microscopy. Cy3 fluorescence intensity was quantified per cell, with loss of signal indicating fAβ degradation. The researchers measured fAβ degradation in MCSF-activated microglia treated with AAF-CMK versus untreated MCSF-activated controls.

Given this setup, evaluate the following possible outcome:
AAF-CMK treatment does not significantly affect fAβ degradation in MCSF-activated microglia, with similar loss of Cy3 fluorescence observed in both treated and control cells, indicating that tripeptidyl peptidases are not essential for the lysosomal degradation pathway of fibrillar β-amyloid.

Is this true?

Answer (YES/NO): NO